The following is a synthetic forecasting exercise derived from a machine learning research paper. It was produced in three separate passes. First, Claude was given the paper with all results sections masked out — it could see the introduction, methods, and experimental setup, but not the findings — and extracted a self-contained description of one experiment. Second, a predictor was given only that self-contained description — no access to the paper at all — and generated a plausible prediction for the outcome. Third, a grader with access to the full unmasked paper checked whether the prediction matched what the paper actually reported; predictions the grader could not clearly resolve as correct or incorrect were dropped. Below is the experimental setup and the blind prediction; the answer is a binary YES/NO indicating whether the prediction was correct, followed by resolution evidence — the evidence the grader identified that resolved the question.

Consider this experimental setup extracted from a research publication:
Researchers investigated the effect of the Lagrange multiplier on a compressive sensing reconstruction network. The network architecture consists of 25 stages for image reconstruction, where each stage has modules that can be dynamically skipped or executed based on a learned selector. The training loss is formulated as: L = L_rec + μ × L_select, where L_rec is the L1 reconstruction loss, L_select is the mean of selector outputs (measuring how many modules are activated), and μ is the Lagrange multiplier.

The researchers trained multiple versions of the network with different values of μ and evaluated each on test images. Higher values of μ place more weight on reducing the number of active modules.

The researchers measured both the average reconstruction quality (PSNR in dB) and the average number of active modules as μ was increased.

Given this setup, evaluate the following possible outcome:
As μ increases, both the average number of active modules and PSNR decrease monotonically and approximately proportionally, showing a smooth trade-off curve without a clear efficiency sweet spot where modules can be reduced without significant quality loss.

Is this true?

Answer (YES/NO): NO